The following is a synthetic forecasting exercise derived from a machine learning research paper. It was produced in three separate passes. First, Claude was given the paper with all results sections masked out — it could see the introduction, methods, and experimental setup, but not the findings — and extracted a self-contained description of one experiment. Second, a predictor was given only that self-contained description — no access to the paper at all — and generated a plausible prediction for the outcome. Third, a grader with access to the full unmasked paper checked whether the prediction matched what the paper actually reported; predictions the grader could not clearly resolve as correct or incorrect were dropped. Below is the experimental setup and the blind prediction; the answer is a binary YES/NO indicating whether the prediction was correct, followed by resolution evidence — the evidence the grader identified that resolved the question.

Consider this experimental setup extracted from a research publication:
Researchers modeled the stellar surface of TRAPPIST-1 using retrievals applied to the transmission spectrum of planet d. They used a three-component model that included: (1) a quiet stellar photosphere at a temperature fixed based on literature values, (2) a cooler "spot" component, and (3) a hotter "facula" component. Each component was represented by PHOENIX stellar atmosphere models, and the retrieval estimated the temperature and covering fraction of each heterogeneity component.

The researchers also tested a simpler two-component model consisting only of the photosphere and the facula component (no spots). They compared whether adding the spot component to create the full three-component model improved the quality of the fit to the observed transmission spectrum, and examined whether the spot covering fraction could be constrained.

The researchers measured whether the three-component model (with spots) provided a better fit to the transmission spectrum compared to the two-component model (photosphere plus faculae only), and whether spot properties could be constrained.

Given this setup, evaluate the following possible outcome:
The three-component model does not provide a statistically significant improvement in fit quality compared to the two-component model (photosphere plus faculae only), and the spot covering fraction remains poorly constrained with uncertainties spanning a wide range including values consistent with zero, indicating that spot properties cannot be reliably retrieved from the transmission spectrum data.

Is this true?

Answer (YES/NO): YES